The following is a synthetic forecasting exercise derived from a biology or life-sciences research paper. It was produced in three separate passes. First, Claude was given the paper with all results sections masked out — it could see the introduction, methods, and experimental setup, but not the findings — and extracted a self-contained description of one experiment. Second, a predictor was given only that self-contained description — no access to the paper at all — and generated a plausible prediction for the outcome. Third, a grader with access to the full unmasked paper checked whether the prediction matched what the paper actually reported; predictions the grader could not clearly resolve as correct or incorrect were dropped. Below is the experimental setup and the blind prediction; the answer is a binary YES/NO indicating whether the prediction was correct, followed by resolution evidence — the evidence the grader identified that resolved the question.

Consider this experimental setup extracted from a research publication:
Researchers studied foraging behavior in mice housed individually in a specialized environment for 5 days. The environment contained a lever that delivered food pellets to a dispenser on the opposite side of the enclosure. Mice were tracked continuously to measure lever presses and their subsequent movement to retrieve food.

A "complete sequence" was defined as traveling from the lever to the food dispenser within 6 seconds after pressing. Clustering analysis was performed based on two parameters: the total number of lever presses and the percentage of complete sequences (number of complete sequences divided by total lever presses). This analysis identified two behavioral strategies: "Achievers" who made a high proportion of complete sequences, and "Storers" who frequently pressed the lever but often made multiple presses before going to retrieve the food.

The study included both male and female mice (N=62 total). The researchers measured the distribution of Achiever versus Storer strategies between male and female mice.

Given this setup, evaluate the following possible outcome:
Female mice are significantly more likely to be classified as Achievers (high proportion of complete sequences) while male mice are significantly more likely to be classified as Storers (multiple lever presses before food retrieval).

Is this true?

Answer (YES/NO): NO